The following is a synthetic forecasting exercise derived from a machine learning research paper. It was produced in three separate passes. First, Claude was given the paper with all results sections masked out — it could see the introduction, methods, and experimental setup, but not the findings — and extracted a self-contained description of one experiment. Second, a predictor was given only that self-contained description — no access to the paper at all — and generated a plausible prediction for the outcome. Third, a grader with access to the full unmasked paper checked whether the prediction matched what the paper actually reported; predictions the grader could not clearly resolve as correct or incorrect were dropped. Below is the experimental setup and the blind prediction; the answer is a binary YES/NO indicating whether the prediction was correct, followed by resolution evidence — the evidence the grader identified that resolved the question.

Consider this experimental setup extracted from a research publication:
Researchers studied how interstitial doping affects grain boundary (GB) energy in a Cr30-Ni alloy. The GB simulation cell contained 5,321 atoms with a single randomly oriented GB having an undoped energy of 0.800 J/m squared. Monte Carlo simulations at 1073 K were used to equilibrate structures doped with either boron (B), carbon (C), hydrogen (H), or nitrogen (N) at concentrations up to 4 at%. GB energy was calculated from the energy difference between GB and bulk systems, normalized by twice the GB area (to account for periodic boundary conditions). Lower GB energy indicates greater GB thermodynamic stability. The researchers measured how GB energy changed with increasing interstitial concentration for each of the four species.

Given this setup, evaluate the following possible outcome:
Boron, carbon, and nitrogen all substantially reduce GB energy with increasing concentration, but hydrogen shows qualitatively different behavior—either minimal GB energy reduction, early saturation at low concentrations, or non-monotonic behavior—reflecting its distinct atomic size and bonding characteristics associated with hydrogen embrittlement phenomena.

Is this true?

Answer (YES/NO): NO